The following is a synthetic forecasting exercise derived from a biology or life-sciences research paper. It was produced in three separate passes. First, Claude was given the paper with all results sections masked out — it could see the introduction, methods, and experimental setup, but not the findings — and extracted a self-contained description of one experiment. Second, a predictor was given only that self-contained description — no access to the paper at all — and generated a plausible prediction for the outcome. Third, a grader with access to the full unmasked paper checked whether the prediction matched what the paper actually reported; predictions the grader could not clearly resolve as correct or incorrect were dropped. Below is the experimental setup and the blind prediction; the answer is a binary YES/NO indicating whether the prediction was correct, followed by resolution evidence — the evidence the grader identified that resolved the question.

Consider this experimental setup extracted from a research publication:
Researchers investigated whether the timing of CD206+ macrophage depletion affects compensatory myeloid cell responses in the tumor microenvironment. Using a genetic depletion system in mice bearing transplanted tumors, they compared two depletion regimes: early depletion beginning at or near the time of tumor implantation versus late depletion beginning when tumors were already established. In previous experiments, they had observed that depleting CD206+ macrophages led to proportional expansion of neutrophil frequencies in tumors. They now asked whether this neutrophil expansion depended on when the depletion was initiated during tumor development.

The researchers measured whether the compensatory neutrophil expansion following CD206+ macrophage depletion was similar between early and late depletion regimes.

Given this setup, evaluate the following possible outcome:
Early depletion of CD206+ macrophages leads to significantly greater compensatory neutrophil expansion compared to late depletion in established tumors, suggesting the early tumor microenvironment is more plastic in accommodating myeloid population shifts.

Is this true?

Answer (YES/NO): YES